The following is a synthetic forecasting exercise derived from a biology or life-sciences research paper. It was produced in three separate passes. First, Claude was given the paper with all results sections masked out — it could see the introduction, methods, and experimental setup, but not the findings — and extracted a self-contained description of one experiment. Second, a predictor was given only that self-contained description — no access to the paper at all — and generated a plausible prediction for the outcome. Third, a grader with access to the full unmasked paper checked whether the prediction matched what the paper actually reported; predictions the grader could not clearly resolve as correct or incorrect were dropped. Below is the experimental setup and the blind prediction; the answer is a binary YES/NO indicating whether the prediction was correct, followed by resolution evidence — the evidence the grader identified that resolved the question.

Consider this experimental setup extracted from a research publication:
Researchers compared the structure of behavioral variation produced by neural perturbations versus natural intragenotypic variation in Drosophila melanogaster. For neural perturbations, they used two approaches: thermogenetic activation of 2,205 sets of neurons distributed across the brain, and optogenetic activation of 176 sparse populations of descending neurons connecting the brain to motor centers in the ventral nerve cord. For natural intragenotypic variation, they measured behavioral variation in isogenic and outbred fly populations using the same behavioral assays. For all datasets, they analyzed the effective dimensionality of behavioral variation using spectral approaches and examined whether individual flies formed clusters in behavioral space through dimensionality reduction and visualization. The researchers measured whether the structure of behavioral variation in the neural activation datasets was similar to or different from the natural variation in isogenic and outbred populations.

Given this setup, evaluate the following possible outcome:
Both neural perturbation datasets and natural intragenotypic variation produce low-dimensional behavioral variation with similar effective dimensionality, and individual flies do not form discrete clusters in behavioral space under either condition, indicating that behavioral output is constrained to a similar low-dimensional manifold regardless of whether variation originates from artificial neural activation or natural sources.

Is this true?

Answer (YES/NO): NO